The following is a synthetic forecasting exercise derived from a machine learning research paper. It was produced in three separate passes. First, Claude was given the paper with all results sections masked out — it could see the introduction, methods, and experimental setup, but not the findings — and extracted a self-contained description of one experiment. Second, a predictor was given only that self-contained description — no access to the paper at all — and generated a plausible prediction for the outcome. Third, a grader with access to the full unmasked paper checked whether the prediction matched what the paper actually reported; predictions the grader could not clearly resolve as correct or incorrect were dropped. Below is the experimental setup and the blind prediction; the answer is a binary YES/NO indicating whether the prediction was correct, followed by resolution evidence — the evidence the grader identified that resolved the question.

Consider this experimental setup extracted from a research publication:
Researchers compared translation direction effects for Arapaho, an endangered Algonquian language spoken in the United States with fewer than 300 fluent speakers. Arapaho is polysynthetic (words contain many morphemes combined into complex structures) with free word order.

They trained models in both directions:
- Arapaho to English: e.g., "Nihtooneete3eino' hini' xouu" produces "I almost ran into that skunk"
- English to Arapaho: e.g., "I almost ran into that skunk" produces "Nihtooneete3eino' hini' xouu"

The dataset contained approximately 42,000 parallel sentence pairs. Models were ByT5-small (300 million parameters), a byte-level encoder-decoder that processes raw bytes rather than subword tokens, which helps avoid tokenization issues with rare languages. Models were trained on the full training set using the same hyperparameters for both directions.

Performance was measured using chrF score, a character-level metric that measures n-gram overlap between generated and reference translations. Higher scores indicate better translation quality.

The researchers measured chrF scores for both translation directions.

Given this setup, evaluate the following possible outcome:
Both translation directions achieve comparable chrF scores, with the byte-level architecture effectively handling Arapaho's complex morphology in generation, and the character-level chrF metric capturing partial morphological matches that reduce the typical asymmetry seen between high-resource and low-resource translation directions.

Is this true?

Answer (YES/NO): NO